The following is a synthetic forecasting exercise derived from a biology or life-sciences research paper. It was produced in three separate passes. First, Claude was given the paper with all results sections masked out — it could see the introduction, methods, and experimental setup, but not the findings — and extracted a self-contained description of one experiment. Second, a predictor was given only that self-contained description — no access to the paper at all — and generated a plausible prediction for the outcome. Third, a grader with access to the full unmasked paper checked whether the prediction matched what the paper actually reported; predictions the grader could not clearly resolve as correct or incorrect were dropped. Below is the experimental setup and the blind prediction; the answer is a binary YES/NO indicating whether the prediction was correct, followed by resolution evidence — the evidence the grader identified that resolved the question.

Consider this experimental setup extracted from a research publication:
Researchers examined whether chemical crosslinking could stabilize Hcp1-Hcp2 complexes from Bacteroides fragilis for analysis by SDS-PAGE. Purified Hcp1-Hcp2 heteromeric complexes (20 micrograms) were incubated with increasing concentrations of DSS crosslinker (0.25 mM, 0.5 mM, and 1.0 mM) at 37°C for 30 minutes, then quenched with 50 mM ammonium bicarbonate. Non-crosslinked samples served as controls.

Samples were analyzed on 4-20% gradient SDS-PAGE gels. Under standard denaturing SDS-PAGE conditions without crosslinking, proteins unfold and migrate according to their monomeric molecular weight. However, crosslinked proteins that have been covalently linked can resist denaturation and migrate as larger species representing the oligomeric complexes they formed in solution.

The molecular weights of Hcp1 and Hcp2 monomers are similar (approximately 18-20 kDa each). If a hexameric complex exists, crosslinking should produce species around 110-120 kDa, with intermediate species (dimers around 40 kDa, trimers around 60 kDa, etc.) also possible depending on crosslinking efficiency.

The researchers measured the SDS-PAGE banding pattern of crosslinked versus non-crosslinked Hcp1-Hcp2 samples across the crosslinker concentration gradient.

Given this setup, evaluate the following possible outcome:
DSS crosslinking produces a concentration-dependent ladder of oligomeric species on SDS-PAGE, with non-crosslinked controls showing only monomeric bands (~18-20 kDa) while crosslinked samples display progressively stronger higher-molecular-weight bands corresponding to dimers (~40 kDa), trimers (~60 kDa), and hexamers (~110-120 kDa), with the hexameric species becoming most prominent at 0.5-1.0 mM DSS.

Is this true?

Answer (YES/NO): NO